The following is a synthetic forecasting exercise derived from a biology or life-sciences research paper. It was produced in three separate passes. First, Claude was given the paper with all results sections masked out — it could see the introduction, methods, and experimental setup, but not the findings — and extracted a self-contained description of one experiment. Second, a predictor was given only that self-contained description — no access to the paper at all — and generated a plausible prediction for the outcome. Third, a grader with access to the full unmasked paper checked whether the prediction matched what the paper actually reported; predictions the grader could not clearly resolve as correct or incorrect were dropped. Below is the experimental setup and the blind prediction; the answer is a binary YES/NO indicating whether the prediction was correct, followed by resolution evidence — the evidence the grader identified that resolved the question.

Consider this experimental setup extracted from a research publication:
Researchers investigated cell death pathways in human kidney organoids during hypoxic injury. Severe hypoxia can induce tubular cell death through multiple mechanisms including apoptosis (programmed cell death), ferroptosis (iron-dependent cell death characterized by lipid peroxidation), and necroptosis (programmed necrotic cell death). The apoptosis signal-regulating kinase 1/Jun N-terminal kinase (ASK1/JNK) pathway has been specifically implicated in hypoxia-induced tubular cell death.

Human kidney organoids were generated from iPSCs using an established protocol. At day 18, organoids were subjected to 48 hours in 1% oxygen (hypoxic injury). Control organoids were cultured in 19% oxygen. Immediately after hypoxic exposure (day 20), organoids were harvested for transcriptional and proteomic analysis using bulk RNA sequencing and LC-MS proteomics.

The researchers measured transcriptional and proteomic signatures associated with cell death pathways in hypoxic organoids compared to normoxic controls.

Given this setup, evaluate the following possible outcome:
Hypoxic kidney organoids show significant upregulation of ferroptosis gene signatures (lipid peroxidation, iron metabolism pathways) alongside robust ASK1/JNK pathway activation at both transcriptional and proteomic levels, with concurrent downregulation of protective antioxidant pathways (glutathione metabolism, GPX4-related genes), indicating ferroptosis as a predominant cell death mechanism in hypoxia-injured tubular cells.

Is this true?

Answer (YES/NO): NO